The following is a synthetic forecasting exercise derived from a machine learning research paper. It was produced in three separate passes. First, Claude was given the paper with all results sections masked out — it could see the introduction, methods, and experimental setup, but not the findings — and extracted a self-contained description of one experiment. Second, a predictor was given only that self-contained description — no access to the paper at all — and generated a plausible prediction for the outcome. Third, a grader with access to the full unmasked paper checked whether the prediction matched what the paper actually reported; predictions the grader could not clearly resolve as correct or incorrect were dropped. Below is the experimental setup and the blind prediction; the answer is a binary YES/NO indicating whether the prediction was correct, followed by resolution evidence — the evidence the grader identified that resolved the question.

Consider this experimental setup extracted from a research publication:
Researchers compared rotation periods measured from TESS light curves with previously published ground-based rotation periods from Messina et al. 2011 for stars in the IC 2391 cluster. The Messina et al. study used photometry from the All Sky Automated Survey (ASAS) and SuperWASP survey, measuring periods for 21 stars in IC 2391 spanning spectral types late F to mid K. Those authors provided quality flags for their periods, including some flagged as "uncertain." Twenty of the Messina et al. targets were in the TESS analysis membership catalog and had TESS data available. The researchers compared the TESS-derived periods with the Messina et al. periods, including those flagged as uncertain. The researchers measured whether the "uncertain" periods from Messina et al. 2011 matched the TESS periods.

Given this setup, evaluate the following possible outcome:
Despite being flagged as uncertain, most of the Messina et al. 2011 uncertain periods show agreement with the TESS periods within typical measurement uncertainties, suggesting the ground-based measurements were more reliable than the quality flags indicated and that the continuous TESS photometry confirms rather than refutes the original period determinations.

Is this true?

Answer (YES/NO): YES